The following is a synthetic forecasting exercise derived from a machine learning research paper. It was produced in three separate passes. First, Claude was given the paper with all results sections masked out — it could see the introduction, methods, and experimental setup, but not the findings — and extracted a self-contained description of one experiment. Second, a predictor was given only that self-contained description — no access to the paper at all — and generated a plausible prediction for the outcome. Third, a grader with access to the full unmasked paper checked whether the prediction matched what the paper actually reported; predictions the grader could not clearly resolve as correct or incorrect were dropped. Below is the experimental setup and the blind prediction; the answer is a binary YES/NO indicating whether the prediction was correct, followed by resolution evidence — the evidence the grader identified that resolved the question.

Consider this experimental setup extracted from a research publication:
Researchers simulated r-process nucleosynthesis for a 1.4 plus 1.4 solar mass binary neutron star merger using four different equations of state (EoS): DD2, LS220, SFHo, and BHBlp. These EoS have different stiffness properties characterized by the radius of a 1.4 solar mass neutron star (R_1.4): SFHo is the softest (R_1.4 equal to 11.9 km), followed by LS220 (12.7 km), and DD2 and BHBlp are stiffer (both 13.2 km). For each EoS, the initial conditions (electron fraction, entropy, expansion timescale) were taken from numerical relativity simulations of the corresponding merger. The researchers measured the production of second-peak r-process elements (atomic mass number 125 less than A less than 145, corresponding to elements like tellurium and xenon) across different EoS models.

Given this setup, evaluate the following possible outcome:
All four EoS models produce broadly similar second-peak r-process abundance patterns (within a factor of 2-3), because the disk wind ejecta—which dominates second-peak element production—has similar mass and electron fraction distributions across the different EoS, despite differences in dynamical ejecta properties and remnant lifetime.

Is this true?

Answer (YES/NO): YES